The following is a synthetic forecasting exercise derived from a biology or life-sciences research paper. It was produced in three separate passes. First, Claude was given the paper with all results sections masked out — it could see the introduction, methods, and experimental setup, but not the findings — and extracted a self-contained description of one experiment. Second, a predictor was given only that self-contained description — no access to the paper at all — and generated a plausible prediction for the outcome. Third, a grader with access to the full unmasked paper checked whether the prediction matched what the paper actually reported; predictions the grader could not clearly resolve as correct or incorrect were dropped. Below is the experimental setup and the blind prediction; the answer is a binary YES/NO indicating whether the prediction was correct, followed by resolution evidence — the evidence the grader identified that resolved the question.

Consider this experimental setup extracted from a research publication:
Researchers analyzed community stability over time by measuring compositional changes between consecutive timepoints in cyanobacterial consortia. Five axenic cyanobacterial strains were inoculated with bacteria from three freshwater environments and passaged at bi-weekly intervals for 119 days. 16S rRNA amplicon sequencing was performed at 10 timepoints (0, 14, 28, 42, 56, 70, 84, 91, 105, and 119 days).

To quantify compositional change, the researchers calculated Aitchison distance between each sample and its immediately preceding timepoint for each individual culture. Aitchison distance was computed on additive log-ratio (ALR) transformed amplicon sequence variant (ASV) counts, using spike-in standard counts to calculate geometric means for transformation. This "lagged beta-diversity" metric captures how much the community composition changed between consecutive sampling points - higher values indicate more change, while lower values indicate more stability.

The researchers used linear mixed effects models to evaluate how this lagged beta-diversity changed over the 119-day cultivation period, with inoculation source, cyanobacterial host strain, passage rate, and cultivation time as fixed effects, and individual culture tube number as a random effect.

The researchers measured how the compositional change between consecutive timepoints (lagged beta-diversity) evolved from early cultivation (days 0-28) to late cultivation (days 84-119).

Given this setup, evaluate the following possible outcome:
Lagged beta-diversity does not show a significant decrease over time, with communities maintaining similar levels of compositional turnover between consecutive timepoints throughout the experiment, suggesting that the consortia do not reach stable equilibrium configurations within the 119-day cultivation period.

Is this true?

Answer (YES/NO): NO